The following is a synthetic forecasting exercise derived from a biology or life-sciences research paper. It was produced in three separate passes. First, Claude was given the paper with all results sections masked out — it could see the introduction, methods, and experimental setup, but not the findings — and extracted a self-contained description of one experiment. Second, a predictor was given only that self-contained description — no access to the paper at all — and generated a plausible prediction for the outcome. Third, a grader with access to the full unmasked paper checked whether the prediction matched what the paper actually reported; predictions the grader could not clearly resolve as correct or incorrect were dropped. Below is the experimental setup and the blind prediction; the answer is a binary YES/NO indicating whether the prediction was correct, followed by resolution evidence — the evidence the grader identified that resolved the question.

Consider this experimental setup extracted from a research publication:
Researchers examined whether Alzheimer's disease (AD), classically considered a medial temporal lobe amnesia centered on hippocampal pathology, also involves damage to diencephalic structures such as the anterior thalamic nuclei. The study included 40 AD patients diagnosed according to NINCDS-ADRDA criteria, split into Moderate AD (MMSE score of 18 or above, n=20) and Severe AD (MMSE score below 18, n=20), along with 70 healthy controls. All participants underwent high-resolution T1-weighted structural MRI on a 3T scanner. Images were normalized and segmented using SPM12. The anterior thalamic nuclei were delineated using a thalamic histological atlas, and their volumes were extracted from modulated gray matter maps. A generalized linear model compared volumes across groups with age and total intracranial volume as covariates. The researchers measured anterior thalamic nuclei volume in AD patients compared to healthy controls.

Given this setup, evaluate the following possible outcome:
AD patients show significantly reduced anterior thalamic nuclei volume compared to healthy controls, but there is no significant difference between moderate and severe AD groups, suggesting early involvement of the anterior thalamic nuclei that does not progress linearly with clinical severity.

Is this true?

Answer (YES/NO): YES